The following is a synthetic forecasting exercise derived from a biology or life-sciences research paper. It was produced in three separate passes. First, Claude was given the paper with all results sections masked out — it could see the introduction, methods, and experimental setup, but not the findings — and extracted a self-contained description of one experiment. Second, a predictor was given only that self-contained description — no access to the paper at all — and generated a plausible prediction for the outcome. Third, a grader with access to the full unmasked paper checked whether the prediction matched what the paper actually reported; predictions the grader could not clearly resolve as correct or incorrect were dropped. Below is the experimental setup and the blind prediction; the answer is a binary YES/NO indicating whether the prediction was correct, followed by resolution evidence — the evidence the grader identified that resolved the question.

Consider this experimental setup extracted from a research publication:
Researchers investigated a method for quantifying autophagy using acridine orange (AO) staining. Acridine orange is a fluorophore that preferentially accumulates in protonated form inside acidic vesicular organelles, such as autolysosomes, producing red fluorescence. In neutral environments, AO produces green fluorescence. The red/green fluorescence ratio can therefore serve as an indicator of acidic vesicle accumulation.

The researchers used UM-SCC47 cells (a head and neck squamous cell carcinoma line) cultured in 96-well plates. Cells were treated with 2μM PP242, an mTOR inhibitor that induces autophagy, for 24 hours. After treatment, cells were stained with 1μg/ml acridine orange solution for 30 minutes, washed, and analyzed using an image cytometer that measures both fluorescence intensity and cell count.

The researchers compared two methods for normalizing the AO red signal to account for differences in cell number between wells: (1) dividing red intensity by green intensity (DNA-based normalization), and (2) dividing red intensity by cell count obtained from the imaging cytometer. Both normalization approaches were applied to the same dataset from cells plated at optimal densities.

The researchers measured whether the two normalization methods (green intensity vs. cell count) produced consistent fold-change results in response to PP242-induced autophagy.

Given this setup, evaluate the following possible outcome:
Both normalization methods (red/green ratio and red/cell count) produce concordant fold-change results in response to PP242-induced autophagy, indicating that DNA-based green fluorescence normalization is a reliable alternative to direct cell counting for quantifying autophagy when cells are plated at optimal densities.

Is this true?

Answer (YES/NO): YES